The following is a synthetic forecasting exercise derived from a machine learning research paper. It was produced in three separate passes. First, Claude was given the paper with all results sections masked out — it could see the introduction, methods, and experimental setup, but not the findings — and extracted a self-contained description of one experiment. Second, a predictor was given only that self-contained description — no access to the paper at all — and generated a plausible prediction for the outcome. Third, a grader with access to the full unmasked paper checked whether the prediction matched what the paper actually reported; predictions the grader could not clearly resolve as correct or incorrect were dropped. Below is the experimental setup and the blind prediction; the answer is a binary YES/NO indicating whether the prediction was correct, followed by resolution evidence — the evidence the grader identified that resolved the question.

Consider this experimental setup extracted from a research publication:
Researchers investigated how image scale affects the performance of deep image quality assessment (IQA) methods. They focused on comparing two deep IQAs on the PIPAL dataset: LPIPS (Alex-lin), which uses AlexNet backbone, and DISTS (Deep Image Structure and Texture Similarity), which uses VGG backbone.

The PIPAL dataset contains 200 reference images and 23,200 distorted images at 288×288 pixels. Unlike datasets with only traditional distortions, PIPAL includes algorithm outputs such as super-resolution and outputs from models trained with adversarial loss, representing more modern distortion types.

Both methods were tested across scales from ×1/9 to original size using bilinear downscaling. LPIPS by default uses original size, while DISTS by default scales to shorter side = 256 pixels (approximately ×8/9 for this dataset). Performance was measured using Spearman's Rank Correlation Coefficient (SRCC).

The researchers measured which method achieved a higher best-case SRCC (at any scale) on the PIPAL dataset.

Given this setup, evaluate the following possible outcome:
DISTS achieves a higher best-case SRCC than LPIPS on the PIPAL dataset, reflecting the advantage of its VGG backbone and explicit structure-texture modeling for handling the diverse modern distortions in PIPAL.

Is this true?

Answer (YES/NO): NO